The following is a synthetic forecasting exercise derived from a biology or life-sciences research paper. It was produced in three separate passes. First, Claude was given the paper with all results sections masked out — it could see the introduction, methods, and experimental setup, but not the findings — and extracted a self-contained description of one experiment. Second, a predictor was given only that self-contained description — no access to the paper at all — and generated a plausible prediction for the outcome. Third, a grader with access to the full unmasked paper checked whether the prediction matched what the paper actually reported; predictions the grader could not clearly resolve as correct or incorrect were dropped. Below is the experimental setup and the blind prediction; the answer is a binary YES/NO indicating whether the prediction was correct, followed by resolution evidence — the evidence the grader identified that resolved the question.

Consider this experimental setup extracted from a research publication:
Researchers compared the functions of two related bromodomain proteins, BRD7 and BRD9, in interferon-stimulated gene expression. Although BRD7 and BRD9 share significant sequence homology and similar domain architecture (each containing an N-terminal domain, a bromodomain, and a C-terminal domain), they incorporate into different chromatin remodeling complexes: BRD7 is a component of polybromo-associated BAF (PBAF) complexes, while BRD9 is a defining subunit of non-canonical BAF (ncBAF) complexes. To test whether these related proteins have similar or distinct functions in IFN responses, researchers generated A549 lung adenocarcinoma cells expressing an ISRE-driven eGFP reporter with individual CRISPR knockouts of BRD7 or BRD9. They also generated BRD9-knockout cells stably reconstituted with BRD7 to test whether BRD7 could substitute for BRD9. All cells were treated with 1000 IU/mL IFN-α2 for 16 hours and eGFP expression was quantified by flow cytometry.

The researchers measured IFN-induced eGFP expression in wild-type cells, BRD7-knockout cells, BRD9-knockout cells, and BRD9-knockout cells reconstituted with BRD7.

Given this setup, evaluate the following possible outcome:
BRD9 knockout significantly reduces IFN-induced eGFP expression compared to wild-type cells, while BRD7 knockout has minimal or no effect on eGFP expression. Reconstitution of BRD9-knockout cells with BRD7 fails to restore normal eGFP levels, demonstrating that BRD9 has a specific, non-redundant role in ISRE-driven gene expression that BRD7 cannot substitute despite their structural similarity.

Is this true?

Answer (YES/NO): YES